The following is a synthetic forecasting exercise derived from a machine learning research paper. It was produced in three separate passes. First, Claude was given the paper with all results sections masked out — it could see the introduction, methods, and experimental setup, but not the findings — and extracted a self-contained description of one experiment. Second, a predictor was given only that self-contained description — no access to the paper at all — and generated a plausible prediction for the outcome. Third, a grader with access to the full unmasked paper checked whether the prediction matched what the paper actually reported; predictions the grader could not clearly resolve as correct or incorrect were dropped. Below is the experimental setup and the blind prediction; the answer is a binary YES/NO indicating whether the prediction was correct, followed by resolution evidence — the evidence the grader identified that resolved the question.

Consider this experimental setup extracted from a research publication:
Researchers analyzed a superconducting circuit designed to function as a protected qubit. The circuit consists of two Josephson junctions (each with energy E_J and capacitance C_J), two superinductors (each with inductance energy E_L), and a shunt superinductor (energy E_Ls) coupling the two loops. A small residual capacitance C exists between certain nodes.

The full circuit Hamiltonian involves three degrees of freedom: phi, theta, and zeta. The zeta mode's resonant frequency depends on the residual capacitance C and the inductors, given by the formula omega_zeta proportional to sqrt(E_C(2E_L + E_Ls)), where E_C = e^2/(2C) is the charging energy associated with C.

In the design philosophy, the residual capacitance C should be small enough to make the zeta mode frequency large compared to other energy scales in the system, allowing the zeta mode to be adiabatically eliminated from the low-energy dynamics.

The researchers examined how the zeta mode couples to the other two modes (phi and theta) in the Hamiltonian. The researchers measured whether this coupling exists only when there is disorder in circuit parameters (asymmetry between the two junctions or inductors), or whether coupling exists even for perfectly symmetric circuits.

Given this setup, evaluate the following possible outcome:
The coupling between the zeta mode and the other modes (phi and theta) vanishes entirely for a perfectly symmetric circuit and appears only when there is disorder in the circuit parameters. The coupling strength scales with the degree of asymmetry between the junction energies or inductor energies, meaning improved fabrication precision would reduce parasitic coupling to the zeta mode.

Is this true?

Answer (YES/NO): NO